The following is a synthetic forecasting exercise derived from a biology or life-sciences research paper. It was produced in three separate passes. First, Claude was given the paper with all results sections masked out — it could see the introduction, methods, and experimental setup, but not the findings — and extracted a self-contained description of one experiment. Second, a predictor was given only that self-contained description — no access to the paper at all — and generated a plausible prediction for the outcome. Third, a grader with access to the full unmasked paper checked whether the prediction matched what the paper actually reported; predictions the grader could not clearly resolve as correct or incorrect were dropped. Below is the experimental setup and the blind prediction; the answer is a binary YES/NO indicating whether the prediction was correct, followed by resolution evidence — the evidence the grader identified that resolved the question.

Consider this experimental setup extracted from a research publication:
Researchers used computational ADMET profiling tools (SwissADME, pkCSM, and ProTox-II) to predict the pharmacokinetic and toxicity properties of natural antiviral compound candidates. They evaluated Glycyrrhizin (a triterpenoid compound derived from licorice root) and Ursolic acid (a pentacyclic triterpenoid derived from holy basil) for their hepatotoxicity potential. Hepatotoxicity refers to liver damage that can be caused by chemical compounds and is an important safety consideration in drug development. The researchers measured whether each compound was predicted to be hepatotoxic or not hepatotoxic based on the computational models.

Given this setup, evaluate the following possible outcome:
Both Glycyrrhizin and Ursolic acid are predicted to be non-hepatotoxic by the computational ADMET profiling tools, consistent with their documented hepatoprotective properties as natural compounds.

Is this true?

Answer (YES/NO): NO